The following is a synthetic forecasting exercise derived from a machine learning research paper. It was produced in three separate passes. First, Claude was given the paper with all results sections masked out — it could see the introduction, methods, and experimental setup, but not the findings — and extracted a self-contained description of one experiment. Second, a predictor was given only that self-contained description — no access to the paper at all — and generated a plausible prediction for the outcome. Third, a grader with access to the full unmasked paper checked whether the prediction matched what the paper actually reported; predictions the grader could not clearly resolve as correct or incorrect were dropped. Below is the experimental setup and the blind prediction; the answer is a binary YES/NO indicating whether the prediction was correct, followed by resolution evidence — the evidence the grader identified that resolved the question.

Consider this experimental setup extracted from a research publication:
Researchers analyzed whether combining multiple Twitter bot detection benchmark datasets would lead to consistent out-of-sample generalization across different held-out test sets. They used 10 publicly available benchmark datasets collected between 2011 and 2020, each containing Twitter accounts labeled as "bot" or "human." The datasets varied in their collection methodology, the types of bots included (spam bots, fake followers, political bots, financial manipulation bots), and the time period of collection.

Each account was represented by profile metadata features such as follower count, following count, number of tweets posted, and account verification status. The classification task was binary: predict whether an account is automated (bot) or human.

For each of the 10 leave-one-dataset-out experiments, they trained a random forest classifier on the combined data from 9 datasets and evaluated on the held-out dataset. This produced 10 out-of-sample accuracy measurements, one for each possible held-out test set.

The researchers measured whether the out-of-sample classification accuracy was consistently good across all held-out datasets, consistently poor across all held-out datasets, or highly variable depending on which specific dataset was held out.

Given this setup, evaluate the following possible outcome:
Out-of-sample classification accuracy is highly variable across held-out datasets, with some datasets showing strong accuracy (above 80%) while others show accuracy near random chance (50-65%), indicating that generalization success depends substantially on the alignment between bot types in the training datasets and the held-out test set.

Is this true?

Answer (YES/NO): YES